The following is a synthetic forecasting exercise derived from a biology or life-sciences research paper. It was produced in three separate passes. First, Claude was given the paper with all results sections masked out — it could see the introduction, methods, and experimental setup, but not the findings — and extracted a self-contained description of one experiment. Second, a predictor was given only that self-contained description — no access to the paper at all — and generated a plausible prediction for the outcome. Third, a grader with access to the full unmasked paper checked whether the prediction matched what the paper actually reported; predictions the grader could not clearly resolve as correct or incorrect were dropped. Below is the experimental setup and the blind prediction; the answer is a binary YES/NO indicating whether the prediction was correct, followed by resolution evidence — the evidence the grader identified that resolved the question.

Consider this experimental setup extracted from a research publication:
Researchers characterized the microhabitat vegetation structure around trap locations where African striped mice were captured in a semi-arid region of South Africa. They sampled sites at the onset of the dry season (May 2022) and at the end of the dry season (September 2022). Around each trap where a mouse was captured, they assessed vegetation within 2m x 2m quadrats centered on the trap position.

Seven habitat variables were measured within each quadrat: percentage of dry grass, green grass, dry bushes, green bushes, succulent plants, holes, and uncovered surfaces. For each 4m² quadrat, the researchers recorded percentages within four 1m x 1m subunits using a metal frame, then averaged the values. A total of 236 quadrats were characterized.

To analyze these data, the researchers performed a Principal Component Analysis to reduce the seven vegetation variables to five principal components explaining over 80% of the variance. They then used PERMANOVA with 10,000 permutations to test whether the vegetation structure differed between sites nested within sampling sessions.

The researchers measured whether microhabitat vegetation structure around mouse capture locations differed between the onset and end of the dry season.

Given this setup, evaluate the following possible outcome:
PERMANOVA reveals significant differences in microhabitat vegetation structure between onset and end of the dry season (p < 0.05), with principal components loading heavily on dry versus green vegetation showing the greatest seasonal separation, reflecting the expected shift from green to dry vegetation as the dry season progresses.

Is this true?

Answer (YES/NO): NO